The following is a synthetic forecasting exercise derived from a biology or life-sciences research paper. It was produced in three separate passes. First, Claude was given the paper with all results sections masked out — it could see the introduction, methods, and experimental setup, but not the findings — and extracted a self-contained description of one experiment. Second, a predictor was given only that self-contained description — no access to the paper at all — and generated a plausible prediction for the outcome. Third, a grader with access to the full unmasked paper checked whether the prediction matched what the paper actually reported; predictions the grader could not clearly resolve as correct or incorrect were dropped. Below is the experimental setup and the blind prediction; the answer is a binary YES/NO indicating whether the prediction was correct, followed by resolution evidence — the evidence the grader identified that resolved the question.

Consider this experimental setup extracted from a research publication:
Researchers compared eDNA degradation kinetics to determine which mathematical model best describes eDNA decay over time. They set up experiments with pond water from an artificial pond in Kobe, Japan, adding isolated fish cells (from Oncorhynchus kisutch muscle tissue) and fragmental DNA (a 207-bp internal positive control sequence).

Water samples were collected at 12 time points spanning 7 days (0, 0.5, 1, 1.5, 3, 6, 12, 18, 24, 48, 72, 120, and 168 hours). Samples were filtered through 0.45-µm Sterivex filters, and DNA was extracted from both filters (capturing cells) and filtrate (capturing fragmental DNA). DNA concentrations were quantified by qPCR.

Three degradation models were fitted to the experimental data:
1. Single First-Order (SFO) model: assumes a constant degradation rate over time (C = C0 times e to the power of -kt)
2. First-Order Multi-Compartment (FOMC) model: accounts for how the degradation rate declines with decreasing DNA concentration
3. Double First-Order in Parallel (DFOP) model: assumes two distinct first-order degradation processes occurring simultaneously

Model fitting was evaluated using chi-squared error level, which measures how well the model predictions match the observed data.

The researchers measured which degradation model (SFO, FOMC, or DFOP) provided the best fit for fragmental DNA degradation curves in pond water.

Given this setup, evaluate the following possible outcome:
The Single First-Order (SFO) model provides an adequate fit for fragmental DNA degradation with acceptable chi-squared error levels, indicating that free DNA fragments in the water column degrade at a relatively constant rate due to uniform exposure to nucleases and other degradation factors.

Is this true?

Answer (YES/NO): YES